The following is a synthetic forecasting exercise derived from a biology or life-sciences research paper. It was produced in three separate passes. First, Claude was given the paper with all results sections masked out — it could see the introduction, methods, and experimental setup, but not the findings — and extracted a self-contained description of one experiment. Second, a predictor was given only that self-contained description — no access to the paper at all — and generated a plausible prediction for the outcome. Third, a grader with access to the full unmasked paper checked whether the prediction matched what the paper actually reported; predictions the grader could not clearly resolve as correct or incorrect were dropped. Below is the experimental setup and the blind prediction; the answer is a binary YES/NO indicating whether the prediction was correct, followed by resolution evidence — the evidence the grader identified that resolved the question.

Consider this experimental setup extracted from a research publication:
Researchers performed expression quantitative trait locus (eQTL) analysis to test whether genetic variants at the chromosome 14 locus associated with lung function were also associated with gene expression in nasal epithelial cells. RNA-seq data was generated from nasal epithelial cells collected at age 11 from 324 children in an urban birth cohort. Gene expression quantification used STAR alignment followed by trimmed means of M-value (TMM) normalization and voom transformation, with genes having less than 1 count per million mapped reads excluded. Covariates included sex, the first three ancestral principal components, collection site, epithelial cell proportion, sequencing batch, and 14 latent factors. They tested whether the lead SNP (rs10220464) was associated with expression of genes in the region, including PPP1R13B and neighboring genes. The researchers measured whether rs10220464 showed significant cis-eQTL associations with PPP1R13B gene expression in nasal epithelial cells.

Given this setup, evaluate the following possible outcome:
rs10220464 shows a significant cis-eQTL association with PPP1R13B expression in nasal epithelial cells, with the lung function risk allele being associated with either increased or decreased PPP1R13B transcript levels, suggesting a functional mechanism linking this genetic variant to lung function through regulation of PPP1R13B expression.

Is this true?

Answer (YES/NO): YES